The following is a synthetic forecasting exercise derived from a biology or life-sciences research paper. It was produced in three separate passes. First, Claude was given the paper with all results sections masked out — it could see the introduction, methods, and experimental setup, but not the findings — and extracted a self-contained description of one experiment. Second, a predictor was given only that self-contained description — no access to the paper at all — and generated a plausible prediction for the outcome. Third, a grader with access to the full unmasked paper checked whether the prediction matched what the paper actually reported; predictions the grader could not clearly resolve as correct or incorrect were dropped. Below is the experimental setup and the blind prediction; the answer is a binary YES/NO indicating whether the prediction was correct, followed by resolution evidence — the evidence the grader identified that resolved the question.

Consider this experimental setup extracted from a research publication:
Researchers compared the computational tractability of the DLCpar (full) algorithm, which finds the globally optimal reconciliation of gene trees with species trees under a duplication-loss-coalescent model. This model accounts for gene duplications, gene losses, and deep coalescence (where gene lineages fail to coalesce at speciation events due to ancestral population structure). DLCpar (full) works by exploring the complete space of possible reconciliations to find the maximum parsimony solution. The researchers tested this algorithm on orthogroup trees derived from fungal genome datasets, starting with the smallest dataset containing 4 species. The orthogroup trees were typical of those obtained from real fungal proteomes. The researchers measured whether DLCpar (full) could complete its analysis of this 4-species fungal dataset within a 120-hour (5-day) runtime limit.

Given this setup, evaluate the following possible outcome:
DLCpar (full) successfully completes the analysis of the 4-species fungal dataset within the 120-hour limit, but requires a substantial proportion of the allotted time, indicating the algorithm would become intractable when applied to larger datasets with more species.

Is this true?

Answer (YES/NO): NO